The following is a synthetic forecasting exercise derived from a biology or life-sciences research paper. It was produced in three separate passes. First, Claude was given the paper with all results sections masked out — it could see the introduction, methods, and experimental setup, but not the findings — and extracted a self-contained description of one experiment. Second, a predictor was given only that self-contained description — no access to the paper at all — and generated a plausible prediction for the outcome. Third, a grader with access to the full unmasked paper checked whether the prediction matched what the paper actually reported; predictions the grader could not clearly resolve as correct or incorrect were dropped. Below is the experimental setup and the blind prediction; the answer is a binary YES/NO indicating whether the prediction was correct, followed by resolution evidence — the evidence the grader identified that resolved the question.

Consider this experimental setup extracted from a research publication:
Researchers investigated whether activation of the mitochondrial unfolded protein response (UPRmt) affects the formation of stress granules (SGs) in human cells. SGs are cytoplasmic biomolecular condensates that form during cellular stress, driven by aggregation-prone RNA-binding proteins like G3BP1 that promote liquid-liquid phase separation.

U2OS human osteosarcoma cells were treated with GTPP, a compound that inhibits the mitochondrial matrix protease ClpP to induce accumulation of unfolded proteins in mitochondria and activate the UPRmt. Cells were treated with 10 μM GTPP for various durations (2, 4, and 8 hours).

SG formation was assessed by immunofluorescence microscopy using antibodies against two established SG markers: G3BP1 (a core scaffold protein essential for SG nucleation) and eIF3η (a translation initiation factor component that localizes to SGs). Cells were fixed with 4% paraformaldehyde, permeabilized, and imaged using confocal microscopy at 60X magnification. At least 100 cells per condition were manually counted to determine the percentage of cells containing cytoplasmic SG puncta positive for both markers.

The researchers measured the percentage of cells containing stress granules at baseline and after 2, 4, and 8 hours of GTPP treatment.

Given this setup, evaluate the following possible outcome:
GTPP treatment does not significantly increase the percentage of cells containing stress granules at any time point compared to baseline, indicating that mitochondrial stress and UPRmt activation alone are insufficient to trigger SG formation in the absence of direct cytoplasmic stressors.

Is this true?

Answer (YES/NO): NO